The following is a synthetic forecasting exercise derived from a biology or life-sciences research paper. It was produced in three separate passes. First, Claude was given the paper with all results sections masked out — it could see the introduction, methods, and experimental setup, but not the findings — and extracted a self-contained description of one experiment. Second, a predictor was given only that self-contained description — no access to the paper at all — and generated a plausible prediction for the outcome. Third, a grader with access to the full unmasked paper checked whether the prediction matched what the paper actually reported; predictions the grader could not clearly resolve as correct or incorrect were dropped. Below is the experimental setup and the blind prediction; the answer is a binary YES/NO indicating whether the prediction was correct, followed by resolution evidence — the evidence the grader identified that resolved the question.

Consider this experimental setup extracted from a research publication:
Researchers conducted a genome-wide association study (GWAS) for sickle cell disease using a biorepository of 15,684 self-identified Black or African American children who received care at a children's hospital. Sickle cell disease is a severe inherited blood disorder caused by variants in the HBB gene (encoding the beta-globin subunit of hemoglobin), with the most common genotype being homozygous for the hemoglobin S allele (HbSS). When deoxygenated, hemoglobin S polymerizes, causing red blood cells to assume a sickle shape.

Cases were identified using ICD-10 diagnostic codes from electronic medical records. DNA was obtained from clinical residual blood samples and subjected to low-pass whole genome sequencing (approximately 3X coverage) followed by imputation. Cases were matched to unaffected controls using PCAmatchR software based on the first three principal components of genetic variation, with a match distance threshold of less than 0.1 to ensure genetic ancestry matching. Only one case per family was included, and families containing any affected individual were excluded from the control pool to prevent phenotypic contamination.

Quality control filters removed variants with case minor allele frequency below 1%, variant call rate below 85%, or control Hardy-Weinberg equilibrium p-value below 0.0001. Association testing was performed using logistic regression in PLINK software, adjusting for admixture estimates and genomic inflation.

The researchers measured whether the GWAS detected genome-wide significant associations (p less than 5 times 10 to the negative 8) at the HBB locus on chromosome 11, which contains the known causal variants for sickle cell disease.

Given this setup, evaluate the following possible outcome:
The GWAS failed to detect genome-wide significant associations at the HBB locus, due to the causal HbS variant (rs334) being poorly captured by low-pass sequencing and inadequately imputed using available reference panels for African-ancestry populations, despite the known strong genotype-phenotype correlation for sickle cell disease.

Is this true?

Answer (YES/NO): NO